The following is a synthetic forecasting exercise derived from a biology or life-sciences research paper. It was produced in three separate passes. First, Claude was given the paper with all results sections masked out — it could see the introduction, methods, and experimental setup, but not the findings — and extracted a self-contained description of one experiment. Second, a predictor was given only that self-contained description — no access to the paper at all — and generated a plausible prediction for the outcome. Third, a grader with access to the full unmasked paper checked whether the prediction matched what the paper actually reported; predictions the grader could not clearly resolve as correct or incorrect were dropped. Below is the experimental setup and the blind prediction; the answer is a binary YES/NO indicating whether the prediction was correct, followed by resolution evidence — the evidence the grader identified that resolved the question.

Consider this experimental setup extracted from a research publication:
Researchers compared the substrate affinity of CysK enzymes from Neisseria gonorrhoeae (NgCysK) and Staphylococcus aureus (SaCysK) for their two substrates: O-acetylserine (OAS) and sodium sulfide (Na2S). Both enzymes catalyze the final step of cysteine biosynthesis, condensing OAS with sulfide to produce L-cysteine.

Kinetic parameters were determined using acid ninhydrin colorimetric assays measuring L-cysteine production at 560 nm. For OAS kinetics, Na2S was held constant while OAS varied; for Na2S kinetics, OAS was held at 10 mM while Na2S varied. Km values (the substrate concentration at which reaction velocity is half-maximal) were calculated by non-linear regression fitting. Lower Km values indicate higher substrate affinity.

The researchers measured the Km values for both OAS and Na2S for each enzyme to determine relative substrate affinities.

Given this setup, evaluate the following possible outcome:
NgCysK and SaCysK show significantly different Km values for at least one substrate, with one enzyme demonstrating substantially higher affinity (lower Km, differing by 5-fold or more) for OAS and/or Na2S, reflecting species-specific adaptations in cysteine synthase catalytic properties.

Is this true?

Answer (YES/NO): YES